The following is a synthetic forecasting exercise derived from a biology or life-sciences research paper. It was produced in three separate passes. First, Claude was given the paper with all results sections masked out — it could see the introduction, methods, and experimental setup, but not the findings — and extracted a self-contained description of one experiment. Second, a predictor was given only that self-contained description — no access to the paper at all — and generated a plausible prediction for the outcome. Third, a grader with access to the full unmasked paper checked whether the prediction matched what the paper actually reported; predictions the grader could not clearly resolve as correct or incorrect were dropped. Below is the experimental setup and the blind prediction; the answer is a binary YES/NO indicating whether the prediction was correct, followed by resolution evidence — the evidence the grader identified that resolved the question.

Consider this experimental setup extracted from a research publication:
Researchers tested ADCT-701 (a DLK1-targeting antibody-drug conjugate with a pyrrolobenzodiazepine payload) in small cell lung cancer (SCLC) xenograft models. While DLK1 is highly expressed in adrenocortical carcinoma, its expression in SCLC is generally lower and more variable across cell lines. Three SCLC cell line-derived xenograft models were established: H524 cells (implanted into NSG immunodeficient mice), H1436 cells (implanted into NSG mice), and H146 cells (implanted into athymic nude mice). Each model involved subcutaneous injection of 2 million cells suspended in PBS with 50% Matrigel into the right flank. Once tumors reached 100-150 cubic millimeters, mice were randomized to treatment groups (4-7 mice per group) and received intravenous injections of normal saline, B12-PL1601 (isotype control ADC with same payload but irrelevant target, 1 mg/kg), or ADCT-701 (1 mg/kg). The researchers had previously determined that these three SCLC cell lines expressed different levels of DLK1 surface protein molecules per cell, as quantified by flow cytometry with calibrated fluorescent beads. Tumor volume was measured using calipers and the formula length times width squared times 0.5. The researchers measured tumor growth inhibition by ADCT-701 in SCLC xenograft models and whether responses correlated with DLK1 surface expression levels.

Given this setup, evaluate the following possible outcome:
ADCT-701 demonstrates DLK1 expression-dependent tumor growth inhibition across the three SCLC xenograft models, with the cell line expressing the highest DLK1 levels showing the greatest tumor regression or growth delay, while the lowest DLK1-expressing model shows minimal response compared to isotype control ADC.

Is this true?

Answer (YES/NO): NO